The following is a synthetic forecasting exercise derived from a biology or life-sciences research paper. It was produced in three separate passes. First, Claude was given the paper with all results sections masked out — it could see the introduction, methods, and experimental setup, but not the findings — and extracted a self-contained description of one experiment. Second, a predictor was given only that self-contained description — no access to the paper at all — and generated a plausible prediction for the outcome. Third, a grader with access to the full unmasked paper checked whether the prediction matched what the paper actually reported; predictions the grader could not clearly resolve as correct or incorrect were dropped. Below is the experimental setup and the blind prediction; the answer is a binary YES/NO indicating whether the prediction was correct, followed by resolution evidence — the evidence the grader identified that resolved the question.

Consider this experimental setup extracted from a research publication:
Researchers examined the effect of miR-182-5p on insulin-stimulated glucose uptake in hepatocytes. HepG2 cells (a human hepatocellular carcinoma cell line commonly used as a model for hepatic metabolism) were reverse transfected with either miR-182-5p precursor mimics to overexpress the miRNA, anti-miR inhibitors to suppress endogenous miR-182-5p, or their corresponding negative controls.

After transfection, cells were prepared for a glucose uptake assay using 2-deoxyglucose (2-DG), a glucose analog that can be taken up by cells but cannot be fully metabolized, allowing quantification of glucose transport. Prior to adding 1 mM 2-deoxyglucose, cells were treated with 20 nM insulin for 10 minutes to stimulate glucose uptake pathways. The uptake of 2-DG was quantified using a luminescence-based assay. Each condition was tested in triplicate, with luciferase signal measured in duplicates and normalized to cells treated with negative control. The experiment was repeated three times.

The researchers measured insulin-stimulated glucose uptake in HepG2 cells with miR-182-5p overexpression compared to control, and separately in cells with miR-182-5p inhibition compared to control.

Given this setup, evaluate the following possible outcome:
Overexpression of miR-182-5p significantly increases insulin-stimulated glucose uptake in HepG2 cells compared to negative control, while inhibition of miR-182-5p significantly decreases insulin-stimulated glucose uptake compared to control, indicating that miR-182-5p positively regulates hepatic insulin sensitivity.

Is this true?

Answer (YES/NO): NO